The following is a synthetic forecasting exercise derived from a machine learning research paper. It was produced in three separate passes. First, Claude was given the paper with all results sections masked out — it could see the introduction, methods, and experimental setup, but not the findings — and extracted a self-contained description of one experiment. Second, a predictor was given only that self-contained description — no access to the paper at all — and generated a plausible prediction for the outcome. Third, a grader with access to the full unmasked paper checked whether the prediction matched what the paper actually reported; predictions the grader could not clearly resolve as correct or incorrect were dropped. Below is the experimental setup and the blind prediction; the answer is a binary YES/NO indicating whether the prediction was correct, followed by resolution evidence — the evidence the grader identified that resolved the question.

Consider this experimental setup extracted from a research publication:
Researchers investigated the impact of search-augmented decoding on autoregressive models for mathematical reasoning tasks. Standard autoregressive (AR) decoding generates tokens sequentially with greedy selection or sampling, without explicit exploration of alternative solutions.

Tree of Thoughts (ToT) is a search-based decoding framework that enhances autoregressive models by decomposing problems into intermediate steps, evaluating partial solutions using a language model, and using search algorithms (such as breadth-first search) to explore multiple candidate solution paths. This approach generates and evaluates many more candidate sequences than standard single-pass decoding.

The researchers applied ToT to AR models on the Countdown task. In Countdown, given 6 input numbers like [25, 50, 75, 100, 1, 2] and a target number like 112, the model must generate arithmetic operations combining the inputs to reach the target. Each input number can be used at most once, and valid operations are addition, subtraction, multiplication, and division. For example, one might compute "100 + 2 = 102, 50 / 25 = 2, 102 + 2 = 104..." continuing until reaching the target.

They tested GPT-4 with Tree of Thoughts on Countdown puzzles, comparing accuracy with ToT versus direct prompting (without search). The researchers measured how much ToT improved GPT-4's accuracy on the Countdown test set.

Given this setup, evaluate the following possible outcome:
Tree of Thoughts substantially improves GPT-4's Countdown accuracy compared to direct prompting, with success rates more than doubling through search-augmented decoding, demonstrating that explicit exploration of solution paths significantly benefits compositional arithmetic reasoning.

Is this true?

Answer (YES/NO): YES